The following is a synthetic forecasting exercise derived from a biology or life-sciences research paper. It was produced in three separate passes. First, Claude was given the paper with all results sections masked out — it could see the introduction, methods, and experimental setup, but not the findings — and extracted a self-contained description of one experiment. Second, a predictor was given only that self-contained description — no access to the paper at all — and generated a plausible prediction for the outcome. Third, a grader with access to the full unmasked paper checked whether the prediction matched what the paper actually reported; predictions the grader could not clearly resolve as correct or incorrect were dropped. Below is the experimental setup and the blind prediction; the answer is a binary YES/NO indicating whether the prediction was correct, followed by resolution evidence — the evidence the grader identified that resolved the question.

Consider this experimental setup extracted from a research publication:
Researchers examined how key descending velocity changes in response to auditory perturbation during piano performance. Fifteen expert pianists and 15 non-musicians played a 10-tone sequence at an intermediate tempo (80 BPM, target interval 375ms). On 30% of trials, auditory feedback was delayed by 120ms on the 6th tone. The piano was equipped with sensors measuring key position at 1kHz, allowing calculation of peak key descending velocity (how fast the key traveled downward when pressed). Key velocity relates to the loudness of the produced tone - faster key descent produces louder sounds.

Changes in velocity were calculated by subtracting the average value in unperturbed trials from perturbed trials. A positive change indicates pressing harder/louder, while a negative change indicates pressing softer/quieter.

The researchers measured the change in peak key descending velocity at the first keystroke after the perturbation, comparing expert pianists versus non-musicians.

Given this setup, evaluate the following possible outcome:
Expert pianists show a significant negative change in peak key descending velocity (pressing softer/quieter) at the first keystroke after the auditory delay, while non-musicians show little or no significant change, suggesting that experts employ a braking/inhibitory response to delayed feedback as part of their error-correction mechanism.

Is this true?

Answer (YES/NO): NO